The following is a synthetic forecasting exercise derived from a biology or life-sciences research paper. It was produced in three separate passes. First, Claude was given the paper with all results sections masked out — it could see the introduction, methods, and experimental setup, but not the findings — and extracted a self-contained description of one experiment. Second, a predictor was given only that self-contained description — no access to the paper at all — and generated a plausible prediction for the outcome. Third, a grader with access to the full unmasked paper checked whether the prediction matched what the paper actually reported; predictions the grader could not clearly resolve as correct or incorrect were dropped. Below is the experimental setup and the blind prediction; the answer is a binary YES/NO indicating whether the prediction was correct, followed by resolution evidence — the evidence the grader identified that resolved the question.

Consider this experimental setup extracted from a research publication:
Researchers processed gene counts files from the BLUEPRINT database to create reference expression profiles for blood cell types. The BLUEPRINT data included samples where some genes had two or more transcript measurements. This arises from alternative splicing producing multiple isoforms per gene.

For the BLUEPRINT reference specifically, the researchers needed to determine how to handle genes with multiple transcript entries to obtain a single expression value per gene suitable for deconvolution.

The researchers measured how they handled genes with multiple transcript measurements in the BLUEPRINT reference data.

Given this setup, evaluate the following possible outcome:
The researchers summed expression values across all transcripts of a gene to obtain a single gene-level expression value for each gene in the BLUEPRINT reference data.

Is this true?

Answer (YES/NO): NO